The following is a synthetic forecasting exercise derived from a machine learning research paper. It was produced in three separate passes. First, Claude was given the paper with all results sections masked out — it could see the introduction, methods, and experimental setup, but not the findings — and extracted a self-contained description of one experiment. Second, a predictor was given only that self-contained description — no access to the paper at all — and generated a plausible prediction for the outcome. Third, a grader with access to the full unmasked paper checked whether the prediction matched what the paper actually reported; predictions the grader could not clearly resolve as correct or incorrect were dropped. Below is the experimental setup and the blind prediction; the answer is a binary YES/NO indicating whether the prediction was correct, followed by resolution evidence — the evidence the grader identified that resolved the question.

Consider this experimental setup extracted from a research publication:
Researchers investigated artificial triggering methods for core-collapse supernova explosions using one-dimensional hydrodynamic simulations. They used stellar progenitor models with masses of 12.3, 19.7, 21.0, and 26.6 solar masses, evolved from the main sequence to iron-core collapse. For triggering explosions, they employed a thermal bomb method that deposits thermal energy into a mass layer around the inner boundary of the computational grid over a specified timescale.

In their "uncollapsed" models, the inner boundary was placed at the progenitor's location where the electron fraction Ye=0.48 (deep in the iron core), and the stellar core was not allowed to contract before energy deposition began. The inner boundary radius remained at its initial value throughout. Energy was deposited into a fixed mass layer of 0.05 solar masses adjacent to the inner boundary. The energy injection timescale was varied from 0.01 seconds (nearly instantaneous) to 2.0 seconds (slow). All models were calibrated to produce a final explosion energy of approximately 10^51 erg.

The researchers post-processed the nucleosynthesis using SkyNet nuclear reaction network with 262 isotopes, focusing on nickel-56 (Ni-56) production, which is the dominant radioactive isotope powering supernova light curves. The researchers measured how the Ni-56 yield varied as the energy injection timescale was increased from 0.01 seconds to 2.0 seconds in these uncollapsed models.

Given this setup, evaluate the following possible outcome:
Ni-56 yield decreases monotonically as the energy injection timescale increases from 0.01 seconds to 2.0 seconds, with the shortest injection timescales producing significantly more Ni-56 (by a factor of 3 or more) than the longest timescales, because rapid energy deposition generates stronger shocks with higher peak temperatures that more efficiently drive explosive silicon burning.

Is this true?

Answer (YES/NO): YES